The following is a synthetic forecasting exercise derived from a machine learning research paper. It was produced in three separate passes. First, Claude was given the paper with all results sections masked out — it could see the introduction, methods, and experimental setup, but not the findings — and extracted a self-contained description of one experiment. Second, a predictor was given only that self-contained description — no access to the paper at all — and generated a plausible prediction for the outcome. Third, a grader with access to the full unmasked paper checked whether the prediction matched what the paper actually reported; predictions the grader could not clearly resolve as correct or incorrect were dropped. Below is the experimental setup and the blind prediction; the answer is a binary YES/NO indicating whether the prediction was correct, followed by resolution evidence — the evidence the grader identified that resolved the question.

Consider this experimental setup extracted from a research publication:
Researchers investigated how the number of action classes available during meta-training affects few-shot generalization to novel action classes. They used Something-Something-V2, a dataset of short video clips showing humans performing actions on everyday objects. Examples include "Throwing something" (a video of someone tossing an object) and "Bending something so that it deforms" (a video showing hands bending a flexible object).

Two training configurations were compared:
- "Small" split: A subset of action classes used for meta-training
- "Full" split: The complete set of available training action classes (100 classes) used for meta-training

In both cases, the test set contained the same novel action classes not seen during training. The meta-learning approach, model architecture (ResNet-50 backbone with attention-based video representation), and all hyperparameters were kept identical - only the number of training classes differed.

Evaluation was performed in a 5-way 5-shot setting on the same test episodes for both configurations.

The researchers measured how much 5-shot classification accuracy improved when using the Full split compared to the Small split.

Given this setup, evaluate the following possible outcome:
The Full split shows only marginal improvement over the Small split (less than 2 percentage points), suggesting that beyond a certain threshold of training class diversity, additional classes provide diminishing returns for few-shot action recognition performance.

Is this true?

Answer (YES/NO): NO